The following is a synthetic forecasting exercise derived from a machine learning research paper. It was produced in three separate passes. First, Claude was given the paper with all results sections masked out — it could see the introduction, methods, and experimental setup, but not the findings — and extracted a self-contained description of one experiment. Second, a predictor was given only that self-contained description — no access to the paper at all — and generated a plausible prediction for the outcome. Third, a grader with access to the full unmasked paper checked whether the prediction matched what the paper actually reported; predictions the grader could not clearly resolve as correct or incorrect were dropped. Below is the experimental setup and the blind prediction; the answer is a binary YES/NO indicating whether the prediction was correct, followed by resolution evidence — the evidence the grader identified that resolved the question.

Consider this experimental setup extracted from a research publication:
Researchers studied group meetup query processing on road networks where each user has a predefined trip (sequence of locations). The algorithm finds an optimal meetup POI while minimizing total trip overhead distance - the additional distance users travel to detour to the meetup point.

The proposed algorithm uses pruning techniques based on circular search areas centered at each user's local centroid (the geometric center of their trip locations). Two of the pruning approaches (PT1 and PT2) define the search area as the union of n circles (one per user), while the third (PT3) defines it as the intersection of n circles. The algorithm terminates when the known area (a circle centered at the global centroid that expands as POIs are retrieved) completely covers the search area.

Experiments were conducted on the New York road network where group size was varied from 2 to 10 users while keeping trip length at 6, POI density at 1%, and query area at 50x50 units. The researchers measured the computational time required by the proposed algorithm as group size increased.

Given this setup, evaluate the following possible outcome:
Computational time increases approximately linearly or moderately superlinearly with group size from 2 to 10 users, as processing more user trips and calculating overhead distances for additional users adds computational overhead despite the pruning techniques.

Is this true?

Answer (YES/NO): YES